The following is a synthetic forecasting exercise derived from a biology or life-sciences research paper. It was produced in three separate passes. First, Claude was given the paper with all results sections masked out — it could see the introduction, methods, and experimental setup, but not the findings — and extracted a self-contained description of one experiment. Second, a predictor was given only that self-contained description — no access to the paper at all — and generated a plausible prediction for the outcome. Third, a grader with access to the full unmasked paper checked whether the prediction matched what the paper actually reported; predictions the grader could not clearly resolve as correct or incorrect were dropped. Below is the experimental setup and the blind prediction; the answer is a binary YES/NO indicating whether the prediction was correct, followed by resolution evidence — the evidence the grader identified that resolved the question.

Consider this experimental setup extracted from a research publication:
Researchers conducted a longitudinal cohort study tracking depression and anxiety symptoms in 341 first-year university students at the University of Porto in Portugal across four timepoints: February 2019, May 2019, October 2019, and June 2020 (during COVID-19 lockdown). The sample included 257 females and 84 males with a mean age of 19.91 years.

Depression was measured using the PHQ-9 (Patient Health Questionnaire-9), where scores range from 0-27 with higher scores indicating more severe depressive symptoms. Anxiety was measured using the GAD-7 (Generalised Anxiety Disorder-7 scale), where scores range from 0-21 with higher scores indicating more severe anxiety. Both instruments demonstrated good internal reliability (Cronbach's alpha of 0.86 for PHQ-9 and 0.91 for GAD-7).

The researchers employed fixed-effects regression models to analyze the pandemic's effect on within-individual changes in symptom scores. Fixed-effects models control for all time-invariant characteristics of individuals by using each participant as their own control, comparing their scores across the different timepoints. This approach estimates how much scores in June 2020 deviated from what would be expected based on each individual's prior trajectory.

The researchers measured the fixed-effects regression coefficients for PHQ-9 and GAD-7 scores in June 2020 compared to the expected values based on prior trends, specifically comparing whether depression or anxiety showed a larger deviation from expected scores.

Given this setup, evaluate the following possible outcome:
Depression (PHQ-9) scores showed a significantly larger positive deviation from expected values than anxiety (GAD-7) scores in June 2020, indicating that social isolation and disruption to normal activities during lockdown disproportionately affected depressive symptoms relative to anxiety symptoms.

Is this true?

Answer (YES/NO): NO